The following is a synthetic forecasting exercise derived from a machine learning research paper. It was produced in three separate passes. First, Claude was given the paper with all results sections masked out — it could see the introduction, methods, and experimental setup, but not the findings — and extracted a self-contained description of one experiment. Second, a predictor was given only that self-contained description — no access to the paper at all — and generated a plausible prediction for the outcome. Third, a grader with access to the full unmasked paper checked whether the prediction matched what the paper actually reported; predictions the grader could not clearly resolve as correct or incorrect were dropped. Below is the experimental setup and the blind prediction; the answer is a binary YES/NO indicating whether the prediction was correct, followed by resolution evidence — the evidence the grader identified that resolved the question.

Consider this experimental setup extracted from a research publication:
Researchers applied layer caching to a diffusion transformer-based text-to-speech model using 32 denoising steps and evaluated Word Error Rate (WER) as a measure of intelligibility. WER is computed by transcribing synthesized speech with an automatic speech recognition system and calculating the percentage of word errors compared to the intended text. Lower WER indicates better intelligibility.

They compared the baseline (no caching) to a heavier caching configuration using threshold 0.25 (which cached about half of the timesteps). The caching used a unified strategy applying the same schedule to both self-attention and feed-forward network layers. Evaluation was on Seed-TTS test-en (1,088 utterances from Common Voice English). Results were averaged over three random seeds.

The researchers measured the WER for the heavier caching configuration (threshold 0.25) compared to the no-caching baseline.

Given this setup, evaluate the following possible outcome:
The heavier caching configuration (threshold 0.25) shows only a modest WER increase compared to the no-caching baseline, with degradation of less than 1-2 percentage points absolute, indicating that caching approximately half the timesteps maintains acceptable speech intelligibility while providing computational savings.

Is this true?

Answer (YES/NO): NO